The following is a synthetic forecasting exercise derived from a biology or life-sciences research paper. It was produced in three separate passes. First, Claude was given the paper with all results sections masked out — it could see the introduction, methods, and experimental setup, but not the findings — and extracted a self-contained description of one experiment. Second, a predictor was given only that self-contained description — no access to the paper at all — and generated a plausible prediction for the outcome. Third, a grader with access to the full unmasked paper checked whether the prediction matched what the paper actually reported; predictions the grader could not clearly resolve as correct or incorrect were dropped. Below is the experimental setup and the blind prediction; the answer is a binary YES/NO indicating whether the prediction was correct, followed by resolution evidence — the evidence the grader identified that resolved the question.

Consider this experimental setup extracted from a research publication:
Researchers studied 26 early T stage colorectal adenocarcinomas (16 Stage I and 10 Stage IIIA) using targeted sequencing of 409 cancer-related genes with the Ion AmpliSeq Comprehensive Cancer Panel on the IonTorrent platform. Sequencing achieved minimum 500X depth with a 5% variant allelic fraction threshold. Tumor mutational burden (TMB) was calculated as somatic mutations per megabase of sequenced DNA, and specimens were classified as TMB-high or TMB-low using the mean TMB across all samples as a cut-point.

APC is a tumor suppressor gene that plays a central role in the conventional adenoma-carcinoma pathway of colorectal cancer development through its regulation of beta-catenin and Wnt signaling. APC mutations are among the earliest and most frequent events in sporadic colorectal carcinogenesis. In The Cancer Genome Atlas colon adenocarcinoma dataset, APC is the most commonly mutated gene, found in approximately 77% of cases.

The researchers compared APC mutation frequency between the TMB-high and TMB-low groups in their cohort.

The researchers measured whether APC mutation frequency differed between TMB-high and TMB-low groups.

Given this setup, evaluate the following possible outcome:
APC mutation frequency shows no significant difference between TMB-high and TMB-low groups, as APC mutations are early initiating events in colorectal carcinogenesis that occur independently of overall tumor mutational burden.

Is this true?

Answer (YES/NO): NO